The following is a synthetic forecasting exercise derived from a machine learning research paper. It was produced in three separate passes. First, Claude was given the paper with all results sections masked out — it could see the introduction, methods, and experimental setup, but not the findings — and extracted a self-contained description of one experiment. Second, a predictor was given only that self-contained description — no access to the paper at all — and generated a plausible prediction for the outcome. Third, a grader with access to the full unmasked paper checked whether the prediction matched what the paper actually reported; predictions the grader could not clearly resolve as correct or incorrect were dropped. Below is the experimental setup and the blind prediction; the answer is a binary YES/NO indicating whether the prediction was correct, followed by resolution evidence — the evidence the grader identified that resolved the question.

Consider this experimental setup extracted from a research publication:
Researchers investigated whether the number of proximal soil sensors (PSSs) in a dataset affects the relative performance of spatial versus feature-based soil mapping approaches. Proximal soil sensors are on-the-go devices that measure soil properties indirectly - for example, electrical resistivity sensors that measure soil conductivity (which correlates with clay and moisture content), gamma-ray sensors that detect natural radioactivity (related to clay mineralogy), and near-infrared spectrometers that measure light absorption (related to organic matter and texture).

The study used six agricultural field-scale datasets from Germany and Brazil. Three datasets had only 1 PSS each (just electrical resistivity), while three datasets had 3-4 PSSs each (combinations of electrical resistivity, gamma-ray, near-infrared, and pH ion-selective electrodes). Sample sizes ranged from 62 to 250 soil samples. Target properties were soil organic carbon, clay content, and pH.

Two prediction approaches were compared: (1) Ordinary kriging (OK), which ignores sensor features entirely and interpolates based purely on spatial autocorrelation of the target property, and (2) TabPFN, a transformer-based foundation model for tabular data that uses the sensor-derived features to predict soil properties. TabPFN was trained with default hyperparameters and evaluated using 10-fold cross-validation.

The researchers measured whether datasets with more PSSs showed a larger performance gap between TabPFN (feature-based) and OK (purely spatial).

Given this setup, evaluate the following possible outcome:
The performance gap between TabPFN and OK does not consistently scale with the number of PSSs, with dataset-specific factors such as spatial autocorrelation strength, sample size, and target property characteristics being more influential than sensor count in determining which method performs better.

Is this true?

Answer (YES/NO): NO